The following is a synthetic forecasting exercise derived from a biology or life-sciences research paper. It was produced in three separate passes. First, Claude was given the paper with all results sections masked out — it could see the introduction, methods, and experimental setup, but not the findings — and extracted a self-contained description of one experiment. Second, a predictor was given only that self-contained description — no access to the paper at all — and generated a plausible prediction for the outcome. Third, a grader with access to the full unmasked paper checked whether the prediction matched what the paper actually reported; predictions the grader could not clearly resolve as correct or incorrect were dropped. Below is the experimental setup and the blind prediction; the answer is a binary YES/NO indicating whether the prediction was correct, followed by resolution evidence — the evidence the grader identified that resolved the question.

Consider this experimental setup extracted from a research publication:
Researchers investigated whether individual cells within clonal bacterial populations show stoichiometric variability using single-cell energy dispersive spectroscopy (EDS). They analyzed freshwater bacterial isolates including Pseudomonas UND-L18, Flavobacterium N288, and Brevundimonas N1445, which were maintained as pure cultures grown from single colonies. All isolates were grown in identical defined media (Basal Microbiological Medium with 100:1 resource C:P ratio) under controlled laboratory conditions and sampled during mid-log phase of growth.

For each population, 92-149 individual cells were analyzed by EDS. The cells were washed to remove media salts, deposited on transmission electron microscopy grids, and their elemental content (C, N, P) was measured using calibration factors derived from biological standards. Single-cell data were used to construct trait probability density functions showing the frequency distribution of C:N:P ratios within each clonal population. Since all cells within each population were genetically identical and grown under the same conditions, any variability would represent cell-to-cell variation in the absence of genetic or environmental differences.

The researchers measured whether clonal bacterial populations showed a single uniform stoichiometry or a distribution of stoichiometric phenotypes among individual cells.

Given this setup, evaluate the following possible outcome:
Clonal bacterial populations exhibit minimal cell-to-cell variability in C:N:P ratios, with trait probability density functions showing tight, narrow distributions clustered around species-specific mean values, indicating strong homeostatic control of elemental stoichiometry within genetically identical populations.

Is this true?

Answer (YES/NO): NO